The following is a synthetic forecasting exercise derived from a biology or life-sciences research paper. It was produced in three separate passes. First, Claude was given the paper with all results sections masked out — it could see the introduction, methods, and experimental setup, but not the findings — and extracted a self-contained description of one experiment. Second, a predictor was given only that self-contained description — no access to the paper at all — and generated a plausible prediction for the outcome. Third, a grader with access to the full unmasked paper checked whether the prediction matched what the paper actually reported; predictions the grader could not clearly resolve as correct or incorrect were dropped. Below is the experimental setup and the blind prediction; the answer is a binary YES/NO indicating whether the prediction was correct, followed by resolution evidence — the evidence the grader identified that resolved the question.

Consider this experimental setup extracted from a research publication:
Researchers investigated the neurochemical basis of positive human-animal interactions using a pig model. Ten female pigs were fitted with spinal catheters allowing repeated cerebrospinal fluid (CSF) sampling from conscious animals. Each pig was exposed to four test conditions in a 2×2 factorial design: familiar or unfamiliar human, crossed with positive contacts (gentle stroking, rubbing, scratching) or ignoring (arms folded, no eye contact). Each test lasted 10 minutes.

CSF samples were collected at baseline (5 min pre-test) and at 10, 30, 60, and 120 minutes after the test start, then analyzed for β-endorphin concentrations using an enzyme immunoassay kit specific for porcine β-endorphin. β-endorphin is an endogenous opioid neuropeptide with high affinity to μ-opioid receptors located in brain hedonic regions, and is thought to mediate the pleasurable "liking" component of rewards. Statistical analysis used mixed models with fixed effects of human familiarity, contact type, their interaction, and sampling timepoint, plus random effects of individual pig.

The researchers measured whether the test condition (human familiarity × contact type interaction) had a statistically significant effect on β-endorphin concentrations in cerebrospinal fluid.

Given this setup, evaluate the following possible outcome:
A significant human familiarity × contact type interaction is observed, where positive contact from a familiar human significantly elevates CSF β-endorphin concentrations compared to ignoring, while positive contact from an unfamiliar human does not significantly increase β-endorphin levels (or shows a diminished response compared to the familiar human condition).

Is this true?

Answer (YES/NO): NO